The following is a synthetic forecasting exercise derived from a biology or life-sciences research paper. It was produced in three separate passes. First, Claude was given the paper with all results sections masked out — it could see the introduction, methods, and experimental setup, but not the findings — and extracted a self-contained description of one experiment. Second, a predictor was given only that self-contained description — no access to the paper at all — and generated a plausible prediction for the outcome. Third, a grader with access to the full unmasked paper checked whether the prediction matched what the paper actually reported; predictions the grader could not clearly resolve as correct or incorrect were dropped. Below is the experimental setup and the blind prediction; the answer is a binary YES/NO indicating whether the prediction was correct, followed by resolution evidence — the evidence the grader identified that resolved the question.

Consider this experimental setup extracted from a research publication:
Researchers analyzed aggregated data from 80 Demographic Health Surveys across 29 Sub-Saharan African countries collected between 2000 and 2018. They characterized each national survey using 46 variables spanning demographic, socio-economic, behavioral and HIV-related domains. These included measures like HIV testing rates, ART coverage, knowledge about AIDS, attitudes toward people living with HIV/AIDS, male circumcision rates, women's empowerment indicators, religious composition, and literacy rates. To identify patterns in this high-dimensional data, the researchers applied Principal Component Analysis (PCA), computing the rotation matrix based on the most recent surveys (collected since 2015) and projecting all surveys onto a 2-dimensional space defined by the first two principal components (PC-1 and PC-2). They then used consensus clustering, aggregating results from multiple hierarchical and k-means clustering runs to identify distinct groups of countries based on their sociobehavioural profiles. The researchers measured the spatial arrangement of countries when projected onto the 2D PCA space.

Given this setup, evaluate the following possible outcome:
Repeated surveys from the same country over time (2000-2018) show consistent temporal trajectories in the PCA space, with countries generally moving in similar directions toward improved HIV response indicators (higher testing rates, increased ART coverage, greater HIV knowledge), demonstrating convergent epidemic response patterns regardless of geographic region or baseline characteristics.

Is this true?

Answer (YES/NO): NO